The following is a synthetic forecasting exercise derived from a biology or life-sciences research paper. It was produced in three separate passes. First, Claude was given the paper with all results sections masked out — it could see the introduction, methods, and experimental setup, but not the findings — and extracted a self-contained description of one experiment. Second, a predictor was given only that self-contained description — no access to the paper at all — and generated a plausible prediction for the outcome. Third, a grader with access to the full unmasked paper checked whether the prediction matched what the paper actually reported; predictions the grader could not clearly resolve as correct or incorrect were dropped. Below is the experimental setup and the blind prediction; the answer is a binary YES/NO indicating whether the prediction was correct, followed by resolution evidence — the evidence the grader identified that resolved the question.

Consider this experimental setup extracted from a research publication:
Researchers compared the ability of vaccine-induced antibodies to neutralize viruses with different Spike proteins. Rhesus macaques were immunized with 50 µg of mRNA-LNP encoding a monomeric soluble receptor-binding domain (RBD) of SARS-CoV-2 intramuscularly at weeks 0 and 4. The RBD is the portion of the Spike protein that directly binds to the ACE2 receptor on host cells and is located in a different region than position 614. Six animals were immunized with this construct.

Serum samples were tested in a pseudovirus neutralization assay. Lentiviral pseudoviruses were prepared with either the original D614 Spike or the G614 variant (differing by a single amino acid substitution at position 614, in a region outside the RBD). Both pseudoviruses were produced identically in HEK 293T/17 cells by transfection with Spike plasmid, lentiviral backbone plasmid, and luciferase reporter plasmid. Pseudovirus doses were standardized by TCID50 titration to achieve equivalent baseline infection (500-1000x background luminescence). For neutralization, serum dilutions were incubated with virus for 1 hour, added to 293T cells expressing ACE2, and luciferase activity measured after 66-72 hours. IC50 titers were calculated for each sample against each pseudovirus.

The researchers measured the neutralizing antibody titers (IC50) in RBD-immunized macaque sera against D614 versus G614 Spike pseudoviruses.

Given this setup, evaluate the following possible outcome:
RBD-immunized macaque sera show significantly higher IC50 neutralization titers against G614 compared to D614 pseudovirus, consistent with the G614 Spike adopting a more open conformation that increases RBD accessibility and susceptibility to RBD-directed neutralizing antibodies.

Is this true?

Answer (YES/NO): YES